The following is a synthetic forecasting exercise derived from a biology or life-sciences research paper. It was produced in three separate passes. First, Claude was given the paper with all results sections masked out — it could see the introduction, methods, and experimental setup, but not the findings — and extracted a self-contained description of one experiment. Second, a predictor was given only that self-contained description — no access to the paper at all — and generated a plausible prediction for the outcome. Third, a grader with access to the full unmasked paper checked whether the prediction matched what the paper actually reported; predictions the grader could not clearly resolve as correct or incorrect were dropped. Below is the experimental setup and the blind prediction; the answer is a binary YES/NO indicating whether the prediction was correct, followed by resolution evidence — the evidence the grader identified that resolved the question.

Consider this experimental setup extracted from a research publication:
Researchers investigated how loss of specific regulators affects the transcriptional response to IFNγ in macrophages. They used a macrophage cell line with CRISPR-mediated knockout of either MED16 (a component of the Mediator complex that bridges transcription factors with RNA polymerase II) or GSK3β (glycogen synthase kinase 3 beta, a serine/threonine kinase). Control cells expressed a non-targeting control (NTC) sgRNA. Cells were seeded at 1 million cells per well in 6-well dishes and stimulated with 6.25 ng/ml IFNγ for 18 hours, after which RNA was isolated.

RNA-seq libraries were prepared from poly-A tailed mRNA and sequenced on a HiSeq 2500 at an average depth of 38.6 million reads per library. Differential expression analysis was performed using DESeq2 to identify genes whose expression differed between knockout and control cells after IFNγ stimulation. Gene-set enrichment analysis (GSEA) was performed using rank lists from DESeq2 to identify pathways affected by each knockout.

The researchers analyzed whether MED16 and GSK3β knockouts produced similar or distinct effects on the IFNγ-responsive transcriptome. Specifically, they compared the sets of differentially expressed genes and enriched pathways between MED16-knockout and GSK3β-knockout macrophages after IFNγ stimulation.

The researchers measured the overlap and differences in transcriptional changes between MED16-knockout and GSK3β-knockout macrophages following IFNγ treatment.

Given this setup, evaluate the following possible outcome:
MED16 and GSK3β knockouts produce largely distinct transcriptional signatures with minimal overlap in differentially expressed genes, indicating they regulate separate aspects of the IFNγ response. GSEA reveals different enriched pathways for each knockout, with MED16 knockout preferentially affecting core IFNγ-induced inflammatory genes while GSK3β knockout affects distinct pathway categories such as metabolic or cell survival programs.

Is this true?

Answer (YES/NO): NO